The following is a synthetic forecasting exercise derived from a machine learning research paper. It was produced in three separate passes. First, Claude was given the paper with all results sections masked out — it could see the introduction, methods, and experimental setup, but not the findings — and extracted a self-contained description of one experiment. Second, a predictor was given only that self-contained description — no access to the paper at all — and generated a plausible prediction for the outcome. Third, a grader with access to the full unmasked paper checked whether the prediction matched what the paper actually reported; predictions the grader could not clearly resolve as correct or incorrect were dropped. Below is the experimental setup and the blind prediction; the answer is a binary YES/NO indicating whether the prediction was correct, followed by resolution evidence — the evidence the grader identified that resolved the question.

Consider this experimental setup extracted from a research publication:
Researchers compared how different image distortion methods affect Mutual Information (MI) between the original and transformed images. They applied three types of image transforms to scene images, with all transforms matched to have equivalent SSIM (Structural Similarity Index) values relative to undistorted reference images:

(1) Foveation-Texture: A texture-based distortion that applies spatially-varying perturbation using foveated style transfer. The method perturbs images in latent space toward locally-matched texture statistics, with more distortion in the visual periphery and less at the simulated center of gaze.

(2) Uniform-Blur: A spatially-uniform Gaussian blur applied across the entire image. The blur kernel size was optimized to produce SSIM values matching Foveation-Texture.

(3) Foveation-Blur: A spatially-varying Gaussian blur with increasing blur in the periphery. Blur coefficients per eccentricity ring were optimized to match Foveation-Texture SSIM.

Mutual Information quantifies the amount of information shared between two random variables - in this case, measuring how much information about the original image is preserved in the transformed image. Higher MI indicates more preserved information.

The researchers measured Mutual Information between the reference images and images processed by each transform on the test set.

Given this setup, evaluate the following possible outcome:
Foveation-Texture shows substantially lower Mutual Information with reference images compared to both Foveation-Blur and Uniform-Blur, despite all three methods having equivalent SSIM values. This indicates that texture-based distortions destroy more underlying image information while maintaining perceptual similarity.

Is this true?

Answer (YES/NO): YES